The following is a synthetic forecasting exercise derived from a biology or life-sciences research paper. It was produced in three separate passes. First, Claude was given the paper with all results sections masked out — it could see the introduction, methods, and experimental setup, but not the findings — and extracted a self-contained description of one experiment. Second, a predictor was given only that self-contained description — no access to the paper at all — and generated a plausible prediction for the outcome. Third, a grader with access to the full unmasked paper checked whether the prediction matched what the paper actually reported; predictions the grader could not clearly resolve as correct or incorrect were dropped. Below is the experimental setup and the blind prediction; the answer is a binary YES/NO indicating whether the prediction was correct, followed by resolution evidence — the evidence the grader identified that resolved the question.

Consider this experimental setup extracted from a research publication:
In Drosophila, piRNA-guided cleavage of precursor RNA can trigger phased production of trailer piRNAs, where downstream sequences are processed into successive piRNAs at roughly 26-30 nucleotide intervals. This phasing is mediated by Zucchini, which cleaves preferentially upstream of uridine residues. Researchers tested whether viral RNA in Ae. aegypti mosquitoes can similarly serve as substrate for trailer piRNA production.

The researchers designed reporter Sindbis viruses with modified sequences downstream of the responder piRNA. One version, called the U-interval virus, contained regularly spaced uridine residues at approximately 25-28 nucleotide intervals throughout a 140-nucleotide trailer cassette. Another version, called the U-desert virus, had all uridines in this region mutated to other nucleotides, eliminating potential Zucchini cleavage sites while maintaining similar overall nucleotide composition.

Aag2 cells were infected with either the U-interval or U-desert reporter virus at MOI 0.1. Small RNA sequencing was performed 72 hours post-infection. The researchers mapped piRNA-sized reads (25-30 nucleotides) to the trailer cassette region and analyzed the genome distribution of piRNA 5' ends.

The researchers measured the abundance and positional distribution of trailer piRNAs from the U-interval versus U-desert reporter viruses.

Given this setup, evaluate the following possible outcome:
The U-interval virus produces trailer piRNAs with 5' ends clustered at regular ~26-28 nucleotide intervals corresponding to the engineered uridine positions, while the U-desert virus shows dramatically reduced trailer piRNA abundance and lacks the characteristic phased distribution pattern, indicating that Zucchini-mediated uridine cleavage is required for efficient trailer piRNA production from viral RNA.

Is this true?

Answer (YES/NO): NO